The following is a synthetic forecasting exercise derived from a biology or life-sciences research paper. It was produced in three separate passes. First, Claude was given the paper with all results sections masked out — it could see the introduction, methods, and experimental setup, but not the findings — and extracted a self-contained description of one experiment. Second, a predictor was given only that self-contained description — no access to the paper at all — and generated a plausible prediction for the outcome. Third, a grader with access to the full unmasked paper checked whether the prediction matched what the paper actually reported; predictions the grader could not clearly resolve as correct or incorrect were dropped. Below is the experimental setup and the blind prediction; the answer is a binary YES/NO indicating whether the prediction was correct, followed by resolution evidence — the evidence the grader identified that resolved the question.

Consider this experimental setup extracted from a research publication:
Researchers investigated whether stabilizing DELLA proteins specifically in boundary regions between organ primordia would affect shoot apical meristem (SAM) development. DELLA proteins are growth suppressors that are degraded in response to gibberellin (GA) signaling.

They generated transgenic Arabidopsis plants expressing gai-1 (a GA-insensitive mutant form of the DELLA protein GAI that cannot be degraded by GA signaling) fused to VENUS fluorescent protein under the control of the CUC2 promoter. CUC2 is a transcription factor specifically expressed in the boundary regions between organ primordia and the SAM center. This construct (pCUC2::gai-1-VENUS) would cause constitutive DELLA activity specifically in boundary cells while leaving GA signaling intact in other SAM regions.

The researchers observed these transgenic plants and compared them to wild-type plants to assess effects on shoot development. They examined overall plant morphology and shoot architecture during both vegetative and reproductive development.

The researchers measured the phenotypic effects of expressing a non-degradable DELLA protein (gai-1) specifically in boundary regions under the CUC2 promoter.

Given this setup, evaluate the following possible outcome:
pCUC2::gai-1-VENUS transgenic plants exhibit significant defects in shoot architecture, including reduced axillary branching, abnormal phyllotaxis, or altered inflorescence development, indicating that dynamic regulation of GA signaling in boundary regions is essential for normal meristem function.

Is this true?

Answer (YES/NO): YES